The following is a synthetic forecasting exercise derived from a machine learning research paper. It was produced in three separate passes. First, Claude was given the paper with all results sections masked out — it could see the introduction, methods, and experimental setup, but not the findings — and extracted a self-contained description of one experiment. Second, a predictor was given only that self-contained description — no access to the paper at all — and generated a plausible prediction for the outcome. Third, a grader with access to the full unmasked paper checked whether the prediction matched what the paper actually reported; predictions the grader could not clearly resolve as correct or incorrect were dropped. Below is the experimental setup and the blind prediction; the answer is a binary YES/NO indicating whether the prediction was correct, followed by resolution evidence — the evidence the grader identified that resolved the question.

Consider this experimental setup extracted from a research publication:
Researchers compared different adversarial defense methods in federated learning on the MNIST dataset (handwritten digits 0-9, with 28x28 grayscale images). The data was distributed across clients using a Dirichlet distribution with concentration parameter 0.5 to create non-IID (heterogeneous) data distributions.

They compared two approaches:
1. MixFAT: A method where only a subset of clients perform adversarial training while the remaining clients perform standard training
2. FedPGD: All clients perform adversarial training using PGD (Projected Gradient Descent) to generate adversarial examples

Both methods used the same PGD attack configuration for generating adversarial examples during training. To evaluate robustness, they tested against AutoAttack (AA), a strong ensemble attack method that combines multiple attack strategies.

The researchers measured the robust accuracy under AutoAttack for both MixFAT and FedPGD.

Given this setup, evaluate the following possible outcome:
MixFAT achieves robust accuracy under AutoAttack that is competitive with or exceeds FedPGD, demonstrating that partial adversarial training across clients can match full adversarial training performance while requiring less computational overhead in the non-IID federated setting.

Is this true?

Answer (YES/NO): NO